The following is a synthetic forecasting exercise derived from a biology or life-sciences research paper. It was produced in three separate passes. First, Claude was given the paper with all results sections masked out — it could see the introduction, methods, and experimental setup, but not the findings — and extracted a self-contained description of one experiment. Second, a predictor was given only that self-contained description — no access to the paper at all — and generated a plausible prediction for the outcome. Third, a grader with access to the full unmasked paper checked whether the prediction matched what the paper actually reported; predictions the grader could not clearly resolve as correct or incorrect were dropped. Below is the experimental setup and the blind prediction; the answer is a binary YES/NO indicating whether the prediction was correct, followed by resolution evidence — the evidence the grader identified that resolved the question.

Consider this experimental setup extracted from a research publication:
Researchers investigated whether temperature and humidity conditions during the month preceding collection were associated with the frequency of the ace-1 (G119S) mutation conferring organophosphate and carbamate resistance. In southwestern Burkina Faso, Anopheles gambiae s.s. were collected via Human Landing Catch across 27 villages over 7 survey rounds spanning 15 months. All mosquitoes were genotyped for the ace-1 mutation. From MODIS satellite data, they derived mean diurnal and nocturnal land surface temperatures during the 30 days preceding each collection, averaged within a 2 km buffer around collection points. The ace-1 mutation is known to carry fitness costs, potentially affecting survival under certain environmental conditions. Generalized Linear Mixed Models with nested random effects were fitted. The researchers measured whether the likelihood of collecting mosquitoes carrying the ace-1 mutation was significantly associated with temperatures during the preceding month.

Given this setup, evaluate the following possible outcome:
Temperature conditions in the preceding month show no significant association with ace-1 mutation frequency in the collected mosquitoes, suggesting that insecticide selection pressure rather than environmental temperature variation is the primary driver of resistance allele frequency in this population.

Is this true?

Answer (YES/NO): NO